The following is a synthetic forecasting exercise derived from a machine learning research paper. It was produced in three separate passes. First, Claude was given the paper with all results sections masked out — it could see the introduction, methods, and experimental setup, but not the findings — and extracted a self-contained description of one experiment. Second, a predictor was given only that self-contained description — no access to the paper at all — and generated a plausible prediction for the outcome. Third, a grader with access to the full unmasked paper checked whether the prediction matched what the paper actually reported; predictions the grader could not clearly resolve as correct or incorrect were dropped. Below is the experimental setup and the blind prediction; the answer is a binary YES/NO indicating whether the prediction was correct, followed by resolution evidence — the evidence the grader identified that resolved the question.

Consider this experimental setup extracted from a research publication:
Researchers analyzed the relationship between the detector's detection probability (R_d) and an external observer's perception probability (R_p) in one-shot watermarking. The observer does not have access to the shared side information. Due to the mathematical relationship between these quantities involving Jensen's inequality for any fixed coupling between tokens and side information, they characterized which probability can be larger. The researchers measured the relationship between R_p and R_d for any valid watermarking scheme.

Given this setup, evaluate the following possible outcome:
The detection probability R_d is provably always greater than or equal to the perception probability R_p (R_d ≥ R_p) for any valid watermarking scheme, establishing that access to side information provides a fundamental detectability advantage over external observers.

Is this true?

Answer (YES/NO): YES